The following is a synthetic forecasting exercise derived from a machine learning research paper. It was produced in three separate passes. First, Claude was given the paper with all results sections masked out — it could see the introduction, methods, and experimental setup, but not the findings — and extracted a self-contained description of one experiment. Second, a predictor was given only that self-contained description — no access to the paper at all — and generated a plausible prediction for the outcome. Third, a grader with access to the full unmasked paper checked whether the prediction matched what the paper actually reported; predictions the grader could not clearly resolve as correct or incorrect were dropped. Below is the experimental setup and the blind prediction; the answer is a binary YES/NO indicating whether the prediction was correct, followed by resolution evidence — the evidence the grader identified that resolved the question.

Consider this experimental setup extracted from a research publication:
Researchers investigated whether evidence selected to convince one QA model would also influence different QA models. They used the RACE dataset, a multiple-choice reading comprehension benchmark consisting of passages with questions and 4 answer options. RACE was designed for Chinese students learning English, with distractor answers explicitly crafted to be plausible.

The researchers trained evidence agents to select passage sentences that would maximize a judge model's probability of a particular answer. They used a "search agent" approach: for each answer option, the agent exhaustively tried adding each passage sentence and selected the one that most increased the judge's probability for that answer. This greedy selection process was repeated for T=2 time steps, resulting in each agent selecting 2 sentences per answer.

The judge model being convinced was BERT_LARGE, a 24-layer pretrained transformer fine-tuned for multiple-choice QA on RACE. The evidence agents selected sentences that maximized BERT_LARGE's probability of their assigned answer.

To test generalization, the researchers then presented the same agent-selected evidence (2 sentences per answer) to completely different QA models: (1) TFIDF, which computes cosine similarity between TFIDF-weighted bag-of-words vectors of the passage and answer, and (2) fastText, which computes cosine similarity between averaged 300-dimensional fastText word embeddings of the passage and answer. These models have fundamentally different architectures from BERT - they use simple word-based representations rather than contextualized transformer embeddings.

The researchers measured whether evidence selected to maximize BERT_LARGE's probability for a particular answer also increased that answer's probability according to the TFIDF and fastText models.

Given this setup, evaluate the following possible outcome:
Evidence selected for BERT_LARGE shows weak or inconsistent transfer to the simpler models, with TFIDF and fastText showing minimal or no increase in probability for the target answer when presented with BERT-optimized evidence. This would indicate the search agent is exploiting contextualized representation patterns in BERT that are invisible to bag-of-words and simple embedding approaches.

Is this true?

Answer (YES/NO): NO